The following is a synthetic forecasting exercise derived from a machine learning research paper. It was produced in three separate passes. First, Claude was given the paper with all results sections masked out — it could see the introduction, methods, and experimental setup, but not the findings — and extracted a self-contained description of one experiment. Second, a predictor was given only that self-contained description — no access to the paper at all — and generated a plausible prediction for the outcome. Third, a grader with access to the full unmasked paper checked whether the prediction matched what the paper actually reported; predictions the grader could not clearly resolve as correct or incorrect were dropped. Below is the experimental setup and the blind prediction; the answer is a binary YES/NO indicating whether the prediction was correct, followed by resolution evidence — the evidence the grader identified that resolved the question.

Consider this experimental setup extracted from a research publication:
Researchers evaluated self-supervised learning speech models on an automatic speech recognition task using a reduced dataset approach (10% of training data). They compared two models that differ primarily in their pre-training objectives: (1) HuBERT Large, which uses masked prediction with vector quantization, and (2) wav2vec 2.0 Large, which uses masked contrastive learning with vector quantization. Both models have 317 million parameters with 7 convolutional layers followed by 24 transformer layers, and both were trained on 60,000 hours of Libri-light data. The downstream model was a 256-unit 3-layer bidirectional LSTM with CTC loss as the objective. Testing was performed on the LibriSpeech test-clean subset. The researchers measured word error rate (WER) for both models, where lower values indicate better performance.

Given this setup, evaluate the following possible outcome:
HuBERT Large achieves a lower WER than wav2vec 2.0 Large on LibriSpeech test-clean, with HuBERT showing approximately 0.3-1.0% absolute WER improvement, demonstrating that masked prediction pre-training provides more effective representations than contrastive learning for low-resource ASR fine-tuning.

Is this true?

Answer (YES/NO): YES